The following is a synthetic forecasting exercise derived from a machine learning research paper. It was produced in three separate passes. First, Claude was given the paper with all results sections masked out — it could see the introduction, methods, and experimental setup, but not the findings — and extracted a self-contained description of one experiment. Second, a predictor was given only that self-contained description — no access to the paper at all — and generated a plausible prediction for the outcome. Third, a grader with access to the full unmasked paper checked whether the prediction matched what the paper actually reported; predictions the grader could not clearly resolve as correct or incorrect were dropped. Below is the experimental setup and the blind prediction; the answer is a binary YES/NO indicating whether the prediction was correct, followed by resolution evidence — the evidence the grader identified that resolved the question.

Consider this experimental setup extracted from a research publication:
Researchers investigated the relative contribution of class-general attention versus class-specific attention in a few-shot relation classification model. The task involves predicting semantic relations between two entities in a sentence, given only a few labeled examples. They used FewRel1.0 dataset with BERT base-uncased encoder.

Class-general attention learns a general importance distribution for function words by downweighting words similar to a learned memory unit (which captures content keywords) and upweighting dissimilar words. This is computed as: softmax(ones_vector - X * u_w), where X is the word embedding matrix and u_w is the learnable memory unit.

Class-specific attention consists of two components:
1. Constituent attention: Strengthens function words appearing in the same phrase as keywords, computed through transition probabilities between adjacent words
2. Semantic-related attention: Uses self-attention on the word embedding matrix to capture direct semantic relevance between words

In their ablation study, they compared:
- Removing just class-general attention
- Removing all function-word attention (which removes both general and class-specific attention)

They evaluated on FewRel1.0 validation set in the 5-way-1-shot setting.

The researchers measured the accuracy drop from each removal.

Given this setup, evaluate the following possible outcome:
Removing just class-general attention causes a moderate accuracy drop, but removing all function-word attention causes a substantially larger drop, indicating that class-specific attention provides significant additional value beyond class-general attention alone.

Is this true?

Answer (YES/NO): YES